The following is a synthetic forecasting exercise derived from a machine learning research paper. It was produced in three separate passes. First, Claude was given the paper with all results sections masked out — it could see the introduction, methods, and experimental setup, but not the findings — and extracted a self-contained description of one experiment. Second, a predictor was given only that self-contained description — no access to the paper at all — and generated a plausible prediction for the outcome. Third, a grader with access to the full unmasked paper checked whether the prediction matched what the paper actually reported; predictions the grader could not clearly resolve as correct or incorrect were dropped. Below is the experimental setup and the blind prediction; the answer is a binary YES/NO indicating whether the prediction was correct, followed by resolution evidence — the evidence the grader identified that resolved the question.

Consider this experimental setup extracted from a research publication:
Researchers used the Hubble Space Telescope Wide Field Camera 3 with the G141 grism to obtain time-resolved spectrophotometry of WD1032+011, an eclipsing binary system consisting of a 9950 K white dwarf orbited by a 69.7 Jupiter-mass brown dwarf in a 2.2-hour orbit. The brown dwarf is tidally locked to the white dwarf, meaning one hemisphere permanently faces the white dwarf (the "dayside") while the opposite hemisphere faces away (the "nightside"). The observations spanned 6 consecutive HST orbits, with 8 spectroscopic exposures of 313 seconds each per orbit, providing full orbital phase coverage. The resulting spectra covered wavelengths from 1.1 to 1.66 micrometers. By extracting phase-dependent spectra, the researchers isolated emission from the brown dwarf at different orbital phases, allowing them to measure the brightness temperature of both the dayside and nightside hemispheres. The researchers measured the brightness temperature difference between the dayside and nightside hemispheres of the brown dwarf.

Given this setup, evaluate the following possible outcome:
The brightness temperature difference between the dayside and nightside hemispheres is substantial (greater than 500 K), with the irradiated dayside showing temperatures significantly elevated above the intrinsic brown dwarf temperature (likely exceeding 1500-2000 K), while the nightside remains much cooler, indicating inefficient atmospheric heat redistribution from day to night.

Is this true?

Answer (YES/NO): NO